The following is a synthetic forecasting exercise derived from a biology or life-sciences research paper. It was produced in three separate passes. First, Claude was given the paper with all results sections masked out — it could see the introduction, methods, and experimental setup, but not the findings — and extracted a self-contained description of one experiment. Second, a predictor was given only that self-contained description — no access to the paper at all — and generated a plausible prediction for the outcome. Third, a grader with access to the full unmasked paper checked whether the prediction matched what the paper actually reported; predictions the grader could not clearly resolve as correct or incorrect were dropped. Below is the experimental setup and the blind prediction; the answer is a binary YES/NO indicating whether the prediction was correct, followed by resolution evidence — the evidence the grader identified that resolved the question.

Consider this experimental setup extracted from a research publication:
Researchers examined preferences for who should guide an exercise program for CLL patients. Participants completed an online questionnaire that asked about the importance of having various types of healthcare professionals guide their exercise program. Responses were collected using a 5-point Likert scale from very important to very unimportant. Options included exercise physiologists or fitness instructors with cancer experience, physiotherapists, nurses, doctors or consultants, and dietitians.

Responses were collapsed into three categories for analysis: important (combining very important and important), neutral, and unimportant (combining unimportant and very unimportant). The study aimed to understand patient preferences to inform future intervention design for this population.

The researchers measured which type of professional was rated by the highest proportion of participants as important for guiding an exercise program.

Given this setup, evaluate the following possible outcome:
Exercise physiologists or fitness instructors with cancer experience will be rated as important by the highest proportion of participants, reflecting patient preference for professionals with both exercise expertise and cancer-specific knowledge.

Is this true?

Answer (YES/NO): YES